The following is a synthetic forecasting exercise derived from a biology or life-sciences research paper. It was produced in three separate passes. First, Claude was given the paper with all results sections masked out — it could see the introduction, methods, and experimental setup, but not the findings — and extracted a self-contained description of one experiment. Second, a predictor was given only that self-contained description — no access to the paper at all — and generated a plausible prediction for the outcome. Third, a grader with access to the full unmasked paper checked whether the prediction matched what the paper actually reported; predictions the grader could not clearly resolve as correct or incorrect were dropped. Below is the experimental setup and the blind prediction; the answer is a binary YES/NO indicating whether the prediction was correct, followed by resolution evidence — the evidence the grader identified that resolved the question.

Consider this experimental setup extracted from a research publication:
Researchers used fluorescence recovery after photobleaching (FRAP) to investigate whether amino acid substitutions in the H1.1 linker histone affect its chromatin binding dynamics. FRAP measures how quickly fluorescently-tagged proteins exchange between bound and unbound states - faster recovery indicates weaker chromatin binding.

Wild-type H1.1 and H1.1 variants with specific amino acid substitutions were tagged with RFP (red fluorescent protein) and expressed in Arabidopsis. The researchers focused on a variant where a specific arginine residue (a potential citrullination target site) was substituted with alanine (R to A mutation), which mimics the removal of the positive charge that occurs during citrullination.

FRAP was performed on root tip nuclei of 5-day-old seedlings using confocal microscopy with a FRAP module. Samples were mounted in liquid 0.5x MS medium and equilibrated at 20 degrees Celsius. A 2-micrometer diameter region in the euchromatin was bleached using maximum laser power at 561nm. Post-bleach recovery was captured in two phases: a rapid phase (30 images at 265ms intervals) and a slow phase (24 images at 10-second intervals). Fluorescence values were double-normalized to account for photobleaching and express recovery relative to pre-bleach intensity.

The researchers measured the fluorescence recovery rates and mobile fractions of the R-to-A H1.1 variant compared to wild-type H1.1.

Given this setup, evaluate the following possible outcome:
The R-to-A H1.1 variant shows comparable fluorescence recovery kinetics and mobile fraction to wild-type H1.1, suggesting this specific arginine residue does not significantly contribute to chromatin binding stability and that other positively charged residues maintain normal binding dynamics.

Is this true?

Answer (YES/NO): NO